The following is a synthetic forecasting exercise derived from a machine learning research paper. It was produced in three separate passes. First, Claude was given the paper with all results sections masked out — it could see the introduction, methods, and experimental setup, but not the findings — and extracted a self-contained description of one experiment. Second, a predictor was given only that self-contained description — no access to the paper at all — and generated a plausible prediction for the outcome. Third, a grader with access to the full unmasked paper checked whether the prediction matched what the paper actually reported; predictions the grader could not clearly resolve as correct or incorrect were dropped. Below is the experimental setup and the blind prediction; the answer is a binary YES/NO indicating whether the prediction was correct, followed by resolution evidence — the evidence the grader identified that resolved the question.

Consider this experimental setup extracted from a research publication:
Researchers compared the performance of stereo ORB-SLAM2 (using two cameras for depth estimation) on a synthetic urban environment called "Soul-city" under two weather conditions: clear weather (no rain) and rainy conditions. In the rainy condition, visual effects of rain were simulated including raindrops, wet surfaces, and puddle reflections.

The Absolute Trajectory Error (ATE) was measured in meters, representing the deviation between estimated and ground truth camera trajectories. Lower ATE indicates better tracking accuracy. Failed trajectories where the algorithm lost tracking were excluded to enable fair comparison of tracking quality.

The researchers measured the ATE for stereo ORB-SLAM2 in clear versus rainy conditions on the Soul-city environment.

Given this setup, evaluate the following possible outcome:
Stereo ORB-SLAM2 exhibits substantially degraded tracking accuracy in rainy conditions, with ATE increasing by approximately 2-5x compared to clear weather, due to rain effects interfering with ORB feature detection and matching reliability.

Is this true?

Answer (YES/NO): NO